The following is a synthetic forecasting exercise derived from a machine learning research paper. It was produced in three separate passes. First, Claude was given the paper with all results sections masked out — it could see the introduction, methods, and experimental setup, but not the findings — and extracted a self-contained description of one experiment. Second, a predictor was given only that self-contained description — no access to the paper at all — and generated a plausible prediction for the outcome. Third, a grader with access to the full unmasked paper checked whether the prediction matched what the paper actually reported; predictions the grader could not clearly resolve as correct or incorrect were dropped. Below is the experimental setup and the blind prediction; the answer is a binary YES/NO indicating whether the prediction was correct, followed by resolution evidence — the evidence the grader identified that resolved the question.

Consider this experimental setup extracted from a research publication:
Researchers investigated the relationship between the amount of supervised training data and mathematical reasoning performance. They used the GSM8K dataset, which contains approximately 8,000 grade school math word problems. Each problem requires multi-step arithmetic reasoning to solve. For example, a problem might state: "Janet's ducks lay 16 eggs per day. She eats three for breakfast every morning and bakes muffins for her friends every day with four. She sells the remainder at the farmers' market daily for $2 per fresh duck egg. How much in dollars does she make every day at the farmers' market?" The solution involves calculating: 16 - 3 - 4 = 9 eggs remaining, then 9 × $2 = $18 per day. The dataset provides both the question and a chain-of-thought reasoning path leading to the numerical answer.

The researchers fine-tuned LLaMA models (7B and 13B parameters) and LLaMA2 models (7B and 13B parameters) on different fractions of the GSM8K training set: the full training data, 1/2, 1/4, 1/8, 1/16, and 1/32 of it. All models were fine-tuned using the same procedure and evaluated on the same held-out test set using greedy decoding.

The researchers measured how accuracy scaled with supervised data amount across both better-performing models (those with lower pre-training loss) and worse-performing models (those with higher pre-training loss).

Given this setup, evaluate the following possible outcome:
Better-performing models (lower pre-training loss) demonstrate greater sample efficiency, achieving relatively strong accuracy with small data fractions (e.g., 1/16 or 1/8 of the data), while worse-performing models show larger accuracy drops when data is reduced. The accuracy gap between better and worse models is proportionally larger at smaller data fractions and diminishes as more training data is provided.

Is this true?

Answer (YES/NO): NO